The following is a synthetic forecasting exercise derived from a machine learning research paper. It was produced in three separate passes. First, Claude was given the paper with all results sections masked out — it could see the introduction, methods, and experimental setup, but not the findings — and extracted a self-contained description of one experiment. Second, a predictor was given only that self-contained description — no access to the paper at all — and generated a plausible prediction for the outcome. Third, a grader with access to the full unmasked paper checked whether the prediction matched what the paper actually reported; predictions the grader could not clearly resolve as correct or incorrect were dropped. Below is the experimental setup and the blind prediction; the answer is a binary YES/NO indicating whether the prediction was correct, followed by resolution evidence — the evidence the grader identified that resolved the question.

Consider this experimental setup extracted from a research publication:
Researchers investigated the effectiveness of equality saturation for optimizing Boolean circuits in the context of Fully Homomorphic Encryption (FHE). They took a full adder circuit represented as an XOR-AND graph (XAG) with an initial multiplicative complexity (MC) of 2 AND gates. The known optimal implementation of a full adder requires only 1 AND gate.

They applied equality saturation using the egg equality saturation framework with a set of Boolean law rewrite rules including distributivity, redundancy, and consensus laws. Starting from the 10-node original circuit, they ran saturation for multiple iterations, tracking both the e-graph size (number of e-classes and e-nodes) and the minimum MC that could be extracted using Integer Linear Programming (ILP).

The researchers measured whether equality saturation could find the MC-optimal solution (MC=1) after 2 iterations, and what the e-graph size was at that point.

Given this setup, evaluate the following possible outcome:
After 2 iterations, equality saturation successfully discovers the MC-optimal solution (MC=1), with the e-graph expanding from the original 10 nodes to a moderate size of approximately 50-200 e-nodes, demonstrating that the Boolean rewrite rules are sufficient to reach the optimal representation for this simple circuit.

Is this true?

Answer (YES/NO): NO